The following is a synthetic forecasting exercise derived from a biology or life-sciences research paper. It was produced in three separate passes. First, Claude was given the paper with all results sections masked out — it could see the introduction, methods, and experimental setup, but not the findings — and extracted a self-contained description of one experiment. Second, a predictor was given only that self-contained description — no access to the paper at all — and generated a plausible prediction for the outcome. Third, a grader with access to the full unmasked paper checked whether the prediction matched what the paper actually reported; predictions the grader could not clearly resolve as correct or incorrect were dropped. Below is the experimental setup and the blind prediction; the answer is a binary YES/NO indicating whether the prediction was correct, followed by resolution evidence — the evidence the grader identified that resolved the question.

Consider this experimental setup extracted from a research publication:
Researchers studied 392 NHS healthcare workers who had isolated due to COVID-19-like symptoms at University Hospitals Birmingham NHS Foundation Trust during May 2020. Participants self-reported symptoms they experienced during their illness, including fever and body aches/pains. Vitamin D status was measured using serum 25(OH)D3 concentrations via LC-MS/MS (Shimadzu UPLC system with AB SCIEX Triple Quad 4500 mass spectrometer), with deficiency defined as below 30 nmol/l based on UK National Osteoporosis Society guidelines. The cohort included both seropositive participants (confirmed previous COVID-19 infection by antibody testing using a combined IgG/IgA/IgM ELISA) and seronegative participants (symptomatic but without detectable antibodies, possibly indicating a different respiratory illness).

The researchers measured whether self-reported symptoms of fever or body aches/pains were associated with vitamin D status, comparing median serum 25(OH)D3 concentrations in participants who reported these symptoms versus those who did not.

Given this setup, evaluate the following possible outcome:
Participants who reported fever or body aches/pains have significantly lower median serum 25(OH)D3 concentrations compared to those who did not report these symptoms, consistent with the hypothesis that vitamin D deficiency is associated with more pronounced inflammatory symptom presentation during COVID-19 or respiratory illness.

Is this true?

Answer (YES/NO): NO